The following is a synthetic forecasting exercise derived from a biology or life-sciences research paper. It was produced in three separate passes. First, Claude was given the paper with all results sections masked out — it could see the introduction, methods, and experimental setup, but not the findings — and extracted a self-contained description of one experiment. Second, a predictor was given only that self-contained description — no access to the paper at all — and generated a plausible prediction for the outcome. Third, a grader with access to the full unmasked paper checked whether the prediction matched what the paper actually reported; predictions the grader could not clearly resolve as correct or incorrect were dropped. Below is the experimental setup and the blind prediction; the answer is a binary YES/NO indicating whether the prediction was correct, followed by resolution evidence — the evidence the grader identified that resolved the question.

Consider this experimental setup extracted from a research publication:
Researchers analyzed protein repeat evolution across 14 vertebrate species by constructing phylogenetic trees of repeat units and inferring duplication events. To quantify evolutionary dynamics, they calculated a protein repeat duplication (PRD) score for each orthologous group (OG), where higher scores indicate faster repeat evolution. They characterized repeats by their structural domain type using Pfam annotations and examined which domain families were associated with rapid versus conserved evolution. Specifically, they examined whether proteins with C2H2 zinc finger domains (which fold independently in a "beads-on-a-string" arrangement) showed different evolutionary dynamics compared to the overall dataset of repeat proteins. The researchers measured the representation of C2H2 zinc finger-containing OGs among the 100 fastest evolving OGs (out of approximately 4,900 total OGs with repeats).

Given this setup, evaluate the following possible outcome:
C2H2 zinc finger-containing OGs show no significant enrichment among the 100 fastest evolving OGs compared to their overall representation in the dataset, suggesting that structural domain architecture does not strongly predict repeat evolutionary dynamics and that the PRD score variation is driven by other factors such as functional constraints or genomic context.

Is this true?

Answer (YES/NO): NO